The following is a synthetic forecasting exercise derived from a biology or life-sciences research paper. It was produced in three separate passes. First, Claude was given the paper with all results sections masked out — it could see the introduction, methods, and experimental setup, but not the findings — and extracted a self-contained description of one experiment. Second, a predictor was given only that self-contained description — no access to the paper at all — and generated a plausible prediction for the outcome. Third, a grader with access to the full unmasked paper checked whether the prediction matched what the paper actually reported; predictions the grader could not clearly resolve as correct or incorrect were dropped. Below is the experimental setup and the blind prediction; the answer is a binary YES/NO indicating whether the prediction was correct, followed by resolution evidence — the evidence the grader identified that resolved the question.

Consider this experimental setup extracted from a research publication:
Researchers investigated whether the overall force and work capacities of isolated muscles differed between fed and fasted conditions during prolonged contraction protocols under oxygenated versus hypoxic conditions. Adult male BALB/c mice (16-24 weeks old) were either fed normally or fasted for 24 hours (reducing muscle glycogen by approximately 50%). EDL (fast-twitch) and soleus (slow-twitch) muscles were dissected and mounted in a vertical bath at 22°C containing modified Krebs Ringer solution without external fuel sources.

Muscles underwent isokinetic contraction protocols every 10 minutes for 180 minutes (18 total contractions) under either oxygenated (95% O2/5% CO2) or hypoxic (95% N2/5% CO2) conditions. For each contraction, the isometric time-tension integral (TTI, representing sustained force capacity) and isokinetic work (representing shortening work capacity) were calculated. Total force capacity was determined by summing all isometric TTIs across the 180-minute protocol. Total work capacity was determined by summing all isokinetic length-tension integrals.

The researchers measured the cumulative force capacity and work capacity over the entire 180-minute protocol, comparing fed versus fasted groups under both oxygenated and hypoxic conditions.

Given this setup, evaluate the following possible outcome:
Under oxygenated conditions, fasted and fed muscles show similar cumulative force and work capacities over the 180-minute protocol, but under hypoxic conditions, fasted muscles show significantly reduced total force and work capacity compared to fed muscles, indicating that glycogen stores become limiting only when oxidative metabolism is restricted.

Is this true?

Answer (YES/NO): NO